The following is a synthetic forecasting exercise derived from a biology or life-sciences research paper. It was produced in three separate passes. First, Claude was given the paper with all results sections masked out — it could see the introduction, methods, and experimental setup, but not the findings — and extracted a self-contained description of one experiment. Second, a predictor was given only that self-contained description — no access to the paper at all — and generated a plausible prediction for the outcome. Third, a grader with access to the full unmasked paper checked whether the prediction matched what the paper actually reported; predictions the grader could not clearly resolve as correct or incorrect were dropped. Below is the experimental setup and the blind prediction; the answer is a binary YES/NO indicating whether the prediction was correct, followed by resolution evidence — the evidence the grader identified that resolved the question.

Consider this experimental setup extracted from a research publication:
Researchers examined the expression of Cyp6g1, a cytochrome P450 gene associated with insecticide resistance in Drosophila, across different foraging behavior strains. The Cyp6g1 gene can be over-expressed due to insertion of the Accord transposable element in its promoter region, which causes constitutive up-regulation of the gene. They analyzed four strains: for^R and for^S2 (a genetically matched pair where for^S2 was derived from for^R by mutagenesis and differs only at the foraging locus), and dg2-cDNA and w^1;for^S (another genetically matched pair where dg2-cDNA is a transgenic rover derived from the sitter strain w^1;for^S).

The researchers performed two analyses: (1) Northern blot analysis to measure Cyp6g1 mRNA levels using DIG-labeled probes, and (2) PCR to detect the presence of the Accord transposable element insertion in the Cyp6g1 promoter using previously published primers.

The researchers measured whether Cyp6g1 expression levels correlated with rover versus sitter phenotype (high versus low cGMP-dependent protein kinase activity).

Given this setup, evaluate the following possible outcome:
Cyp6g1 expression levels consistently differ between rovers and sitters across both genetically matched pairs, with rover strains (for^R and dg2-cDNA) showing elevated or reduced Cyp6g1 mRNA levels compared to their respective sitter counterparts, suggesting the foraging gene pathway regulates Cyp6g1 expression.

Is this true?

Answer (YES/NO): NO